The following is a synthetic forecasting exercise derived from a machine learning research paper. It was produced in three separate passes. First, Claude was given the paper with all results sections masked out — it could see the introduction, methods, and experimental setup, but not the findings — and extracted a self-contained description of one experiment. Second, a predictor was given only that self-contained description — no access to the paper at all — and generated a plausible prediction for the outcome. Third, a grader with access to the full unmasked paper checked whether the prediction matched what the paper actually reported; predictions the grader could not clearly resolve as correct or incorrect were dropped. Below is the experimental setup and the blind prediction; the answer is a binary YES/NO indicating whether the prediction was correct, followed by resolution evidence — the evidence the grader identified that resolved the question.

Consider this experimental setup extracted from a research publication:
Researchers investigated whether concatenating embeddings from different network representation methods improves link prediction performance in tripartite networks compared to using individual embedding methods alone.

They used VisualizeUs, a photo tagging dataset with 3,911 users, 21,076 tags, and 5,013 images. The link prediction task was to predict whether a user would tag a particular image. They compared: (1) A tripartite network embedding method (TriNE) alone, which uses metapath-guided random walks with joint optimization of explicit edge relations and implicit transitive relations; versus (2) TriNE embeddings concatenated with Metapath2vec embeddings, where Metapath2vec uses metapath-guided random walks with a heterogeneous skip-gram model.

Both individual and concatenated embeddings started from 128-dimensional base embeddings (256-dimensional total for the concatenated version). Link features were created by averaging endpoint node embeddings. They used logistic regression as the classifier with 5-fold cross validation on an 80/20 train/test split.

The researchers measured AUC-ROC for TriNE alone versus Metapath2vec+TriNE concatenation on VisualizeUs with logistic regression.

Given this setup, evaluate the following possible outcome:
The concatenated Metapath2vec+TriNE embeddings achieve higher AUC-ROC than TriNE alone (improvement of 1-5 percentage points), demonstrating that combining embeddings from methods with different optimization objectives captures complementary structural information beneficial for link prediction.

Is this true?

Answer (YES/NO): NO